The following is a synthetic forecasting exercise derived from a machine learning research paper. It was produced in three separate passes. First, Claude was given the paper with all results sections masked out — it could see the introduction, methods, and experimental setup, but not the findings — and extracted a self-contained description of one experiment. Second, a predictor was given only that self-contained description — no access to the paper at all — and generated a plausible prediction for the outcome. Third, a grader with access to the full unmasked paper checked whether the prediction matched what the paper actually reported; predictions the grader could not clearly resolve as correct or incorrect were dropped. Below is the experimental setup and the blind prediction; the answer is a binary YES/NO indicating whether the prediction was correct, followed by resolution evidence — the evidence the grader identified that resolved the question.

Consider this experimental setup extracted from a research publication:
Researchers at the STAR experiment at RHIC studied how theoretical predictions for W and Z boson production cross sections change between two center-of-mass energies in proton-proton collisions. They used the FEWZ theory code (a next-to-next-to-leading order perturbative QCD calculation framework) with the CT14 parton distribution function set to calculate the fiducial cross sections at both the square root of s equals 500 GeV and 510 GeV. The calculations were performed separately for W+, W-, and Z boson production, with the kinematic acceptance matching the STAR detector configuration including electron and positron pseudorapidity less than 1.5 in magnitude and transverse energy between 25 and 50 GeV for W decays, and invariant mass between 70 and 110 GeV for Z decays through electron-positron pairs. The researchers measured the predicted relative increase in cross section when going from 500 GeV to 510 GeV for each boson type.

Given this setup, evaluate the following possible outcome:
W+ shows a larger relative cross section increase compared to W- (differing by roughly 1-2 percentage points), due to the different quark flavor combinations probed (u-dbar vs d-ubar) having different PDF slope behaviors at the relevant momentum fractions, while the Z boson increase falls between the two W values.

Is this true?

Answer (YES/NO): NO